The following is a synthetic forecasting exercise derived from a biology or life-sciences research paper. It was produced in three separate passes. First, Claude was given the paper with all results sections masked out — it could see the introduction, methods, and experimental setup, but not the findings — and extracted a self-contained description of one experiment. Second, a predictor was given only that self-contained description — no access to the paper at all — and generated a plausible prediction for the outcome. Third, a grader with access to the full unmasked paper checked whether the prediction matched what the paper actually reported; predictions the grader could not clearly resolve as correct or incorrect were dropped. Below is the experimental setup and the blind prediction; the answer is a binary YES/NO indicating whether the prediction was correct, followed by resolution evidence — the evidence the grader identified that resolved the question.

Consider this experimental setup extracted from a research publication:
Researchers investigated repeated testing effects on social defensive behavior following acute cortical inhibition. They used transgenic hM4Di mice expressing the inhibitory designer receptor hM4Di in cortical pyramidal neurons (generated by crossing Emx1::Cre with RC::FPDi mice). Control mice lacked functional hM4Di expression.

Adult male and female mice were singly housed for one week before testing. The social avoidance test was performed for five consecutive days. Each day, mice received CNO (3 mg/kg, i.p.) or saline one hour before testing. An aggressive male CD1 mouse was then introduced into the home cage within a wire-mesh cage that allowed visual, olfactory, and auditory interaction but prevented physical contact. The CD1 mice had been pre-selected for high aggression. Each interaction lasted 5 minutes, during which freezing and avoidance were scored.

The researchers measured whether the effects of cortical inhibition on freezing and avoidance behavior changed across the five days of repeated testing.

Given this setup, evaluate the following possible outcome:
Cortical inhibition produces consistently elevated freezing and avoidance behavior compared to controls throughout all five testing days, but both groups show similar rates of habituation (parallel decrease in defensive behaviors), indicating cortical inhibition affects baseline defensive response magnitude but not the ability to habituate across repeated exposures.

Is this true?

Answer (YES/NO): NO